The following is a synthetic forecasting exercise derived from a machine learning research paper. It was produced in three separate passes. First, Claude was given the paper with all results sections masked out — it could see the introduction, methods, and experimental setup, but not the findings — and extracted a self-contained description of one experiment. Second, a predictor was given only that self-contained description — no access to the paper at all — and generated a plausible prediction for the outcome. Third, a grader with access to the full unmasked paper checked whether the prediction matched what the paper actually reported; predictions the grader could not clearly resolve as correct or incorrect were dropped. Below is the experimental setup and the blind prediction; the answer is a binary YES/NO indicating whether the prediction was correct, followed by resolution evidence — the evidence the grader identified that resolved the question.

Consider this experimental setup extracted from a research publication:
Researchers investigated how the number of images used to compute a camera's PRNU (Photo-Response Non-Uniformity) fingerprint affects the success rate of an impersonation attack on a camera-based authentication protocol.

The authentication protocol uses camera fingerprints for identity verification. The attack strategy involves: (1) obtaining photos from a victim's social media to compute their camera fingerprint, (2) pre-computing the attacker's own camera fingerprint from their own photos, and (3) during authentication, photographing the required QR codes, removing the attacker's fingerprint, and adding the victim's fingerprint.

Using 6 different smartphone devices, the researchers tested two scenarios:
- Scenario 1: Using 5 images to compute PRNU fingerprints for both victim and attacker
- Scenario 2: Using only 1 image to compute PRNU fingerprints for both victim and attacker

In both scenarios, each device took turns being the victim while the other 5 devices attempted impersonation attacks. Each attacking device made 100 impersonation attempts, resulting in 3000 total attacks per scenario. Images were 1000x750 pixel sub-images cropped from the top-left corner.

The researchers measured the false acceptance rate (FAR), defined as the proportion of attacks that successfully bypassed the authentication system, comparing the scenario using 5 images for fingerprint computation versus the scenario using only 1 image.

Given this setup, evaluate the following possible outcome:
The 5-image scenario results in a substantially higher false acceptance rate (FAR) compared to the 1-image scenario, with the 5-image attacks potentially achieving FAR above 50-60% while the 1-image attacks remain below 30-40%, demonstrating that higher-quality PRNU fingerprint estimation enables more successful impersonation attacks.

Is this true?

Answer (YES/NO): NO